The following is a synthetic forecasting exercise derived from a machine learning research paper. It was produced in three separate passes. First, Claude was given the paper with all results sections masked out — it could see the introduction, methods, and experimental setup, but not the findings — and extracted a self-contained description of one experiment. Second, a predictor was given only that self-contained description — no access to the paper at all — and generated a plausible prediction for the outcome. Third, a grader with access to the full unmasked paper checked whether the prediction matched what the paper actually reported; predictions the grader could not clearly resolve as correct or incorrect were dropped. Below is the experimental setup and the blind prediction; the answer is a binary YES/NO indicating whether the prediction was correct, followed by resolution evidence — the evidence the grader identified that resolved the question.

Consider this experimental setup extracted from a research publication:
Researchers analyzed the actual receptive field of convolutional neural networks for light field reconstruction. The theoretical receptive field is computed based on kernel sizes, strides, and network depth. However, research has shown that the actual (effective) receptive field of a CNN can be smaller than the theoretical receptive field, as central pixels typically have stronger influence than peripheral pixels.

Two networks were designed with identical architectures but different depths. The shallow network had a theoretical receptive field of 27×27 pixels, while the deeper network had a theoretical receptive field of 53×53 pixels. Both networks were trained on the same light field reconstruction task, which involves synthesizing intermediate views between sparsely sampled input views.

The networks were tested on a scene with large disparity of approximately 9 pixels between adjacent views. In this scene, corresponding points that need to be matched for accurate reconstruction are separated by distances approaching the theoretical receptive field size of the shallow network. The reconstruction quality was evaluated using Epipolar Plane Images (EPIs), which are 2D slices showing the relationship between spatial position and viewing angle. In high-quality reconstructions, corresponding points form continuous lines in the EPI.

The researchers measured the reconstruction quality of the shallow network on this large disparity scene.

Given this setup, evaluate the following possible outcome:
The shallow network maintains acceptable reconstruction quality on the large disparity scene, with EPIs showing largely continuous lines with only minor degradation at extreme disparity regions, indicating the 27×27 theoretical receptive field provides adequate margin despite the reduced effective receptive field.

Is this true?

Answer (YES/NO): NO